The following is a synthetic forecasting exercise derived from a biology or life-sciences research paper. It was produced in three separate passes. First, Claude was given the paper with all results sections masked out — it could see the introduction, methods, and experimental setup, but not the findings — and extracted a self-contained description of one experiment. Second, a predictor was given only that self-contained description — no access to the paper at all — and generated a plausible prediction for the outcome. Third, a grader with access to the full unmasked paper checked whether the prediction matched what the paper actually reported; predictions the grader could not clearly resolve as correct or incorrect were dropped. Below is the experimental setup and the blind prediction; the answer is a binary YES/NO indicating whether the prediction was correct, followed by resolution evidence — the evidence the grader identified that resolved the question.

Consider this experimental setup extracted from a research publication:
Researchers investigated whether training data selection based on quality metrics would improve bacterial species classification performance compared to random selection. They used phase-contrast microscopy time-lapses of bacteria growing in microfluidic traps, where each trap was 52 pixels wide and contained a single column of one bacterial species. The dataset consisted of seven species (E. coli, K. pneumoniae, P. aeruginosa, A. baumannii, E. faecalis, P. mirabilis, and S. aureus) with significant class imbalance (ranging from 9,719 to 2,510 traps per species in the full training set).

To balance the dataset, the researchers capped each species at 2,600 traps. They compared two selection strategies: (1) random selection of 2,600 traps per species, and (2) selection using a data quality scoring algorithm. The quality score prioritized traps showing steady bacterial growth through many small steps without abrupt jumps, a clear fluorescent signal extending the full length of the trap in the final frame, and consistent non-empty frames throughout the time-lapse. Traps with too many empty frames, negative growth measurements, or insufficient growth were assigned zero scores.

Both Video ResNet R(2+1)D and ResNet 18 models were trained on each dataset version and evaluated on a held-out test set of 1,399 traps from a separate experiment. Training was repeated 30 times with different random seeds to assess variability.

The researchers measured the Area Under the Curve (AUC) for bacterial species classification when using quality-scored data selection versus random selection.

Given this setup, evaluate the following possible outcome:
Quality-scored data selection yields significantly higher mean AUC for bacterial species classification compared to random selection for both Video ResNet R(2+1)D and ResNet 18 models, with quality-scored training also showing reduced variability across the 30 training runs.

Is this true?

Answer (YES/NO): YES